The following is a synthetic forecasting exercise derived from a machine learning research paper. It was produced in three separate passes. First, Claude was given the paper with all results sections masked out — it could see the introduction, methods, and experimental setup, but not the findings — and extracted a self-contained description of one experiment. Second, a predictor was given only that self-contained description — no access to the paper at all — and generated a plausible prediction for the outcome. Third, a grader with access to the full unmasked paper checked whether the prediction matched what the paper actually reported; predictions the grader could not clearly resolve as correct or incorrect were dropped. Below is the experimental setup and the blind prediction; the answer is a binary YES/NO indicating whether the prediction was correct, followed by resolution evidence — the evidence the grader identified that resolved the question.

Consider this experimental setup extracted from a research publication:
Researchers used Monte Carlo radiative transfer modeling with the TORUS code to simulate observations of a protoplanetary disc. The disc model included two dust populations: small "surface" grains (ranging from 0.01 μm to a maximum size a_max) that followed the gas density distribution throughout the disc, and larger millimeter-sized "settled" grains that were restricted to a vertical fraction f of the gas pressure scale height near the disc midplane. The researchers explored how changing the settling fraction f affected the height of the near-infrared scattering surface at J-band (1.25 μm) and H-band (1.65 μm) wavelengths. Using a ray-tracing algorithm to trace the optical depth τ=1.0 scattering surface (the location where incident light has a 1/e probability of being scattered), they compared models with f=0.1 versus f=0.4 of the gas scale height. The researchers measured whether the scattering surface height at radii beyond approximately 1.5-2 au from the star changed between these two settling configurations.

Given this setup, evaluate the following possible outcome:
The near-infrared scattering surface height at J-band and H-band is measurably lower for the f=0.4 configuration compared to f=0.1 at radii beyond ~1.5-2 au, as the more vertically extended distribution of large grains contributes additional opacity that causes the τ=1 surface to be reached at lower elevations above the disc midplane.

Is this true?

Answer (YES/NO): NO